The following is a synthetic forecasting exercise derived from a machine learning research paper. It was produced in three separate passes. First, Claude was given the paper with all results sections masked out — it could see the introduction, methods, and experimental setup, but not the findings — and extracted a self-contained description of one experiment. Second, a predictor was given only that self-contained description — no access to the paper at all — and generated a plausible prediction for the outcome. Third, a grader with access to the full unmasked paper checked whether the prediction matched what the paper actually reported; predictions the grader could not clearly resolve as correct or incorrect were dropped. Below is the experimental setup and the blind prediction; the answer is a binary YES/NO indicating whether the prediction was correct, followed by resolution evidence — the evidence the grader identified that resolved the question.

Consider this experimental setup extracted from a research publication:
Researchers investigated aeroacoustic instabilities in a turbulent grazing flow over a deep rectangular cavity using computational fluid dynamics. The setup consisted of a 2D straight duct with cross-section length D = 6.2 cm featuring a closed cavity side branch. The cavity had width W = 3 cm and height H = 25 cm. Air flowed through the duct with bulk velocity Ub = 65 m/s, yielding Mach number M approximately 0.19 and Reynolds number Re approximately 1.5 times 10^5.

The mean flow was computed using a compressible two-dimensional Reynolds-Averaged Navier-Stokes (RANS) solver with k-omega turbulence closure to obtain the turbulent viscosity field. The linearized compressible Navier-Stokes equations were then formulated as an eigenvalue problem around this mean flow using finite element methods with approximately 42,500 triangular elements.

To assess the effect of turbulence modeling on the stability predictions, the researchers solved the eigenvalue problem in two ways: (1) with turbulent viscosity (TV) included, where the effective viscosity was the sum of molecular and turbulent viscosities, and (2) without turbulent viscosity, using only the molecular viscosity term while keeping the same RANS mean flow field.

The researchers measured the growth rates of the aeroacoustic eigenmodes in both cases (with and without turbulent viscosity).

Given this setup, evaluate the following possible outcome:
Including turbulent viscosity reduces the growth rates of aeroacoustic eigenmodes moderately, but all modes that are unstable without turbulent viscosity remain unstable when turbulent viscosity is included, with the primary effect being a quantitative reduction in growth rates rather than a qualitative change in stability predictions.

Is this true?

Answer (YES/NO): NO